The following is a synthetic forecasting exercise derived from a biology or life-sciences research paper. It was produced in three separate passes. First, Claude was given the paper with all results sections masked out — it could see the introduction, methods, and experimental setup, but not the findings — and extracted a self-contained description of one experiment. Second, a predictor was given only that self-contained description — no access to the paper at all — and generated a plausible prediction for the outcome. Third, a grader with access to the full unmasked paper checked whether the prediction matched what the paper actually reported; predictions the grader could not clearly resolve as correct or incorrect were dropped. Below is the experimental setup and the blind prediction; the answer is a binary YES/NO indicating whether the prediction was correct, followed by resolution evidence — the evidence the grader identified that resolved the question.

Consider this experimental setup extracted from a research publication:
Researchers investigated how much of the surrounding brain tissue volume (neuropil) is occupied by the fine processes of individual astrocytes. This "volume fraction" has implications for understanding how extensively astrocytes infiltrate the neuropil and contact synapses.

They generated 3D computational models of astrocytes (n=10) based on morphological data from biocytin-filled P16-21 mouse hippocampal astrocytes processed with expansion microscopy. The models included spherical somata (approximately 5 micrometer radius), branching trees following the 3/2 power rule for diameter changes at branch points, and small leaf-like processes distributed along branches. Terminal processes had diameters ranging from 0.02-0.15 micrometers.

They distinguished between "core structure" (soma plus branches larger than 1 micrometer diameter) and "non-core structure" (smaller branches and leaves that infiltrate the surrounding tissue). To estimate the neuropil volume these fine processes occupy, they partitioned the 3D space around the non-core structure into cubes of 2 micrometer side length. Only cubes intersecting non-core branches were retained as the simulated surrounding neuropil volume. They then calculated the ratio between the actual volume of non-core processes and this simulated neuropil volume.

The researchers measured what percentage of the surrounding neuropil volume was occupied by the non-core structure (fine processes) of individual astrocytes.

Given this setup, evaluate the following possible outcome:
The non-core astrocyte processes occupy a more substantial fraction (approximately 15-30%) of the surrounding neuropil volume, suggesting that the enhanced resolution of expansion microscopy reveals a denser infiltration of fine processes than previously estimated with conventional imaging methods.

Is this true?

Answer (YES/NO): NO